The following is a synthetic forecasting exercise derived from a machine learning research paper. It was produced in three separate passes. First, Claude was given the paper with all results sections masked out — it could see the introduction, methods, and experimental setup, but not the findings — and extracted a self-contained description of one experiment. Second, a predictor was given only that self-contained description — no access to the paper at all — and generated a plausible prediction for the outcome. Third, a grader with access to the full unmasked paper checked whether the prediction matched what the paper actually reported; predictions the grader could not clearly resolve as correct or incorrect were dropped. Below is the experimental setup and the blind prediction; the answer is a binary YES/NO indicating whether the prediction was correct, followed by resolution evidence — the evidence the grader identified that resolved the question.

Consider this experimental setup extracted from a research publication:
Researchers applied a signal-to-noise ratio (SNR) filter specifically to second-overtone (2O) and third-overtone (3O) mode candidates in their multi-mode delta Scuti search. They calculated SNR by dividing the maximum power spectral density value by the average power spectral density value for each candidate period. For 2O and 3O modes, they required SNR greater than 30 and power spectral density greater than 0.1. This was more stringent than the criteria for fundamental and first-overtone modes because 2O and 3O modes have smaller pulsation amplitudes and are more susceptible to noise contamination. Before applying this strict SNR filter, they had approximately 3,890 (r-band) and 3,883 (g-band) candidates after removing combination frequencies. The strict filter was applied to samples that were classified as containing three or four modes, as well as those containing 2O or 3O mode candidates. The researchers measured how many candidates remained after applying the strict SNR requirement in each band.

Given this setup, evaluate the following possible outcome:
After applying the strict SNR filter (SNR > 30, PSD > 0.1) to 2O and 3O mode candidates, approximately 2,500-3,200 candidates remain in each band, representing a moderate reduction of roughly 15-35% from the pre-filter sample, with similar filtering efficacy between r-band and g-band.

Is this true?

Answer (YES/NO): NO